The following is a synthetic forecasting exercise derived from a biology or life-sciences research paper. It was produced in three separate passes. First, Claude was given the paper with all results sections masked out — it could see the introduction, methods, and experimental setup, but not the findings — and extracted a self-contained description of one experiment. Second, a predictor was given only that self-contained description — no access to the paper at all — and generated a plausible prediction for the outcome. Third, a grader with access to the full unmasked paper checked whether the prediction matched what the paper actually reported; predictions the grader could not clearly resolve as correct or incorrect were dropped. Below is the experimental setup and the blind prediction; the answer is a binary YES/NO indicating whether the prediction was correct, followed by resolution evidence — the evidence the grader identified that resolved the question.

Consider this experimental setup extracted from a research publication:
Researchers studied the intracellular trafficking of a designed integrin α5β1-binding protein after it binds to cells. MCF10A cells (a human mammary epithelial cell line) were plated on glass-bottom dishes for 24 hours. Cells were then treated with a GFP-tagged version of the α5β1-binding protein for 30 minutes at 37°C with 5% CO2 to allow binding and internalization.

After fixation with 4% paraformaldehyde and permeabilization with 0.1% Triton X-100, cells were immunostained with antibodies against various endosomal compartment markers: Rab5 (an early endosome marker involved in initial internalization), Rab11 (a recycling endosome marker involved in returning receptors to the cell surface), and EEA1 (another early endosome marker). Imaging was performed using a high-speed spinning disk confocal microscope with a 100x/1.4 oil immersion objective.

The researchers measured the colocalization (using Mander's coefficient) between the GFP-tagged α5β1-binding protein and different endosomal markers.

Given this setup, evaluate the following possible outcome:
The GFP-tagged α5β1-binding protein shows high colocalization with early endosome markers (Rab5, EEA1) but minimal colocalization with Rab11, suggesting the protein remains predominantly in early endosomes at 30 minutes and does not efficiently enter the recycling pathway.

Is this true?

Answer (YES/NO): NO